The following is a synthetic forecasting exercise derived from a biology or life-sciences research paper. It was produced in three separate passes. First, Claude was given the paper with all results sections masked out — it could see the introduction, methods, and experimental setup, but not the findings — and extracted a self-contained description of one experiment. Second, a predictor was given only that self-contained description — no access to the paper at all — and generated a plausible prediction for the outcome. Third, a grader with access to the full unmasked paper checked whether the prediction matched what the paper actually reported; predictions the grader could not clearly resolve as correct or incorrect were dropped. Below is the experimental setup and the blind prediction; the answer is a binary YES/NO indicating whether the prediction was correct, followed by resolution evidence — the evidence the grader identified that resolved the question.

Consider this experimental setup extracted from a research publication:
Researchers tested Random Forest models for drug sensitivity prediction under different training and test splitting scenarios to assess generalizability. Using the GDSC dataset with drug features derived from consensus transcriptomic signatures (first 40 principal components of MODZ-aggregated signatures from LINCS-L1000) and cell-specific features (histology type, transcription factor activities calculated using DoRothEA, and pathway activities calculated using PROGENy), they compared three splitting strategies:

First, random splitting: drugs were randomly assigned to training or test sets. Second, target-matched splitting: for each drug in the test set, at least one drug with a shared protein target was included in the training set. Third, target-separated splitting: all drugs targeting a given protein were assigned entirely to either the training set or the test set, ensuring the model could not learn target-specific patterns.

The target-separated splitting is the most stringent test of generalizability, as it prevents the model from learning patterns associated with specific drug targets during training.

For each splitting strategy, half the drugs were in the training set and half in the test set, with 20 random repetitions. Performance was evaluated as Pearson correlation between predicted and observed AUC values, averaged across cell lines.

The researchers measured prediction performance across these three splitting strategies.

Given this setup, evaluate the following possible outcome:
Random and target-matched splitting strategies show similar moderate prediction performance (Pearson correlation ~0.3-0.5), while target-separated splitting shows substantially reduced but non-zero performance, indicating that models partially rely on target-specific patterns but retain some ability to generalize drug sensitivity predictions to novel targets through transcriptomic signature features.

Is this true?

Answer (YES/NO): NO